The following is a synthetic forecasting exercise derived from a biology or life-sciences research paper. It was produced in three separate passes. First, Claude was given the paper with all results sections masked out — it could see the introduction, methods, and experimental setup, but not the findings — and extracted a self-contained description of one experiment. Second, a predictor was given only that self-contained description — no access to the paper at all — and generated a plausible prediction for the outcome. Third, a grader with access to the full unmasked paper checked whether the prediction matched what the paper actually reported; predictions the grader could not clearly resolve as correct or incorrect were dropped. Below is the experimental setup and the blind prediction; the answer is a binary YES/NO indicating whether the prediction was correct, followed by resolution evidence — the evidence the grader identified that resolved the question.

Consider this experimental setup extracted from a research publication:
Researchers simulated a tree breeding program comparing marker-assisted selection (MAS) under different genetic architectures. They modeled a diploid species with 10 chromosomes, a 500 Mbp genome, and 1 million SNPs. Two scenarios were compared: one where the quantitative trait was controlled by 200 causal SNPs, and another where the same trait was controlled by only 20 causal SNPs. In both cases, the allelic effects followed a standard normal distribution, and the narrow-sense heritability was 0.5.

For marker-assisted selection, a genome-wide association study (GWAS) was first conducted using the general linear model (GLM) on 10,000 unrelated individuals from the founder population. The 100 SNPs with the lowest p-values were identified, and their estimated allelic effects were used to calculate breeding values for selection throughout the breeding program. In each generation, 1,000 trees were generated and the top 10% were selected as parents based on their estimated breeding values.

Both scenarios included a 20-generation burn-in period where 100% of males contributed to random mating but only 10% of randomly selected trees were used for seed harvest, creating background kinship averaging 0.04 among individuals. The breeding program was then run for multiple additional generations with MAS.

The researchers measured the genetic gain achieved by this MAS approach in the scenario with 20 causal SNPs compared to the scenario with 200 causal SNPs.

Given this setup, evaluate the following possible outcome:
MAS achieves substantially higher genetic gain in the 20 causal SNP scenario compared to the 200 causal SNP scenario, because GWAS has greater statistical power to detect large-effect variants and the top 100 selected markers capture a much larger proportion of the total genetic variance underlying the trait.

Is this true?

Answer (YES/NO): NO